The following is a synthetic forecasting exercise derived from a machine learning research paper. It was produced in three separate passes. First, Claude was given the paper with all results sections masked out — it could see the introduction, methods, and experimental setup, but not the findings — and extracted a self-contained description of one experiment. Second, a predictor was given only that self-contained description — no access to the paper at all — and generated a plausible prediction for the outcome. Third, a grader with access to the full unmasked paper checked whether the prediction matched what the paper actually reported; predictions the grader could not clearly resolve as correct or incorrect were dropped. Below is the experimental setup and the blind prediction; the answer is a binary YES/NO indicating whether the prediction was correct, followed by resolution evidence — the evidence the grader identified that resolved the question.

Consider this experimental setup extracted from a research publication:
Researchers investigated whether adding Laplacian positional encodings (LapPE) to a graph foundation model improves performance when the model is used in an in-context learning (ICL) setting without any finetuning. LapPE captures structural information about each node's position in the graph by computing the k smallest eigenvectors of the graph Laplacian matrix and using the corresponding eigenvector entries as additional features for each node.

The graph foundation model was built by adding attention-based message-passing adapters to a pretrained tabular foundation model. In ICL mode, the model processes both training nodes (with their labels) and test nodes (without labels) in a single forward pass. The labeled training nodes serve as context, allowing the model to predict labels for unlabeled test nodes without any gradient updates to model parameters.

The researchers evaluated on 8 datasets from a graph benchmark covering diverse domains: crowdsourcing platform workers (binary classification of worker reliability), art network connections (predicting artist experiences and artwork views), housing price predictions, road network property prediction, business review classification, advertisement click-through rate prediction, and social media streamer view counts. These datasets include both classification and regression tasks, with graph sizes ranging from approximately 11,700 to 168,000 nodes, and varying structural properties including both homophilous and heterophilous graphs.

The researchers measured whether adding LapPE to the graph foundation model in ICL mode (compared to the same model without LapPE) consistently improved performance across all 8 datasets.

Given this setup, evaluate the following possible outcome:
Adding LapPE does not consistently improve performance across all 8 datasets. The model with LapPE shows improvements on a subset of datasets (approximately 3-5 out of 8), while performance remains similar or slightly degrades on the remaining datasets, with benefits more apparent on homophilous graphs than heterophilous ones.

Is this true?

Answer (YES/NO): NO